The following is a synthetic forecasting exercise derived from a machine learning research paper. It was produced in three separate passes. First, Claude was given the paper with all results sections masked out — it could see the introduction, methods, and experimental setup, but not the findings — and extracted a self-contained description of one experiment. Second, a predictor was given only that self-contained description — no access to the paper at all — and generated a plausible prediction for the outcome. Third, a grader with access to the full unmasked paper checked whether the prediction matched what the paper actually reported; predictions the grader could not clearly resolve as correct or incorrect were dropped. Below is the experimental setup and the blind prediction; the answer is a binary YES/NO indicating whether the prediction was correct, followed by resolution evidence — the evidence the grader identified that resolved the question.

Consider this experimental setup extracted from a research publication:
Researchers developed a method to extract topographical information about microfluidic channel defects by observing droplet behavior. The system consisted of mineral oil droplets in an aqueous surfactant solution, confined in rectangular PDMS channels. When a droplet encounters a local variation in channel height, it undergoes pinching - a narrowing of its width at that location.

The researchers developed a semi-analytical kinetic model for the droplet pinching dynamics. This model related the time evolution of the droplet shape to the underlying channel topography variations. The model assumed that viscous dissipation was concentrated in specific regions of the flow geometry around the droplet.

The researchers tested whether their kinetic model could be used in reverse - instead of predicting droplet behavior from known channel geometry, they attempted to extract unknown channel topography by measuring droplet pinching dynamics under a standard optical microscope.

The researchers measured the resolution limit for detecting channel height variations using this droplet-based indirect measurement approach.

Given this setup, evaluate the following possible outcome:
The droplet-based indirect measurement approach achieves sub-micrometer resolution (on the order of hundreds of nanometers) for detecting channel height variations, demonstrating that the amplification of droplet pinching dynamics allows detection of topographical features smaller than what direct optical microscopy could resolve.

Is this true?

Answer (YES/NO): YES